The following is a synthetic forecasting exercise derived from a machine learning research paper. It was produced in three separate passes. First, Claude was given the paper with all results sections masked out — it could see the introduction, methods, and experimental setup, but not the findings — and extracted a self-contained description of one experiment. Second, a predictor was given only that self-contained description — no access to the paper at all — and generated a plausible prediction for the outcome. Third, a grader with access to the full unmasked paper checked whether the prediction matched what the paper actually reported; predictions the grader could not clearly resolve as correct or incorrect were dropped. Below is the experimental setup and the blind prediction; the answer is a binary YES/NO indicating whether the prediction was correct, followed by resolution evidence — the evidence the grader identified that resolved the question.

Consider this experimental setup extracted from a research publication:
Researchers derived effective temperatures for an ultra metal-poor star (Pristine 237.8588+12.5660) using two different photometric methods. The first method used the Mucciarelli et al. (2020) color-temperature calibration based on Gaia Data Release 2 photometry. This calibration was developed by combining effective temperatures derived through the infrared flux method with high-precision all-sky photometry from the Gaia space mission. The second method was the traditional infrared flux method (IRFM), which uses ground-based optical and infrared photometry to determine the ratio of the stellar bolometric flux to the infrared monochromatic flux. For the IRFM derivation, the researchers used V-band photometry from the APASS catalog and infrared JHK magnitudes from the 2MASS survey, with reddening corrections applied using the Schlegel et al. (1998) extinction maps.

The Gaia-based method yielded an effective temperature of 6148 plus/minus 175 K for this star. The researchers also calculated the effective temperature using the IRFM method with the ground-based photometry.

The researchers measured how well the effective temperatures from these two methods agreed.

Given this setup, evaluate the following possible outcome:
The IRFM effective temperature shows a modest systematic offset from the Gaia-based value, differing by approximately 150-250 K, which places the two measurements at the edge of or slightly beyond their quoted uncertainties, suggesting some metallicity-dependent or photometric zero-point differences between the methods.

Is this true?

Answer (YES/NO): YES